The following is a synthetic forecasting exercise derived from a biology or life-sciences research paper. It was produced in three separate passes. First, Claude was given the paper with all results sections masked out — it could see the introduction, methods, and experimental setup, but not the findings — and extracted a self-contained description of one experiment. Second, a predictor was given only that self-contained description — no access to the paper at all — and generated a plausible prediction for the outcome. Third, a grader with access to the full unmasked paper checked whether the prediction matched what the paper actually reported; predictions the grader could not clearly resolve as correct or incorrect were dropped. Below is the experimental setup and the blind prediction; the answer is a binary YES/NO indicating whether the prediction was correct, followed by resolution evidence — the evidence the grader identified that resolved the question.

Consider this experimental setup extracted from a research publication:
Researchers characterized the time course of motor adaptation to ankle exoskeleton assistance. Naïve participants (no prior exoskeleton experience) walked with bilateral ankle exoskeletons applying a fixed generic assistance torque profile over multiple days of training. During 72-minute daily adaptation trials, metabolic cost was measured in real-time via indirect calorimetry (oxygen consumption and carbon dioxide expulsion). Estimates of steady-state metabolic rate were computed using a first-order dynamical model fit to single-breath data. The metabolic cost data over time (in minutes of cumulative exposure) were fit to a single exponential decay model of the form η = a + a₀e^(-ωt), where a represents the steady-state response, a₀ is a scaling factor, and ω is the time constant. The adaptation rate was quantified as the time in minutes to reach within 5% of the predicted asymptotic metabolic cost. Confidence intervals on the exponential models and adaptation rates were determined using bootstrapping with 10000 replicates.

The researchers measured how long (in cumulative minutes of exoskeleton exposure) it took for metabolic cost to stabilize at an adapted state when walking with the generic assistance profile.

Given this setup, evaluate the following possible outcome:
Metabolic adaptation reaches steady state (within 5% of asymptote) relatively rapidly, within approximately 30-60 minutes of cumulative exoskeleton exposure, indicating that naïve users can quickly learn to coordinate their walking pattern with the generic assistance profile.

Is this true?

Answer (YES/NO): NO